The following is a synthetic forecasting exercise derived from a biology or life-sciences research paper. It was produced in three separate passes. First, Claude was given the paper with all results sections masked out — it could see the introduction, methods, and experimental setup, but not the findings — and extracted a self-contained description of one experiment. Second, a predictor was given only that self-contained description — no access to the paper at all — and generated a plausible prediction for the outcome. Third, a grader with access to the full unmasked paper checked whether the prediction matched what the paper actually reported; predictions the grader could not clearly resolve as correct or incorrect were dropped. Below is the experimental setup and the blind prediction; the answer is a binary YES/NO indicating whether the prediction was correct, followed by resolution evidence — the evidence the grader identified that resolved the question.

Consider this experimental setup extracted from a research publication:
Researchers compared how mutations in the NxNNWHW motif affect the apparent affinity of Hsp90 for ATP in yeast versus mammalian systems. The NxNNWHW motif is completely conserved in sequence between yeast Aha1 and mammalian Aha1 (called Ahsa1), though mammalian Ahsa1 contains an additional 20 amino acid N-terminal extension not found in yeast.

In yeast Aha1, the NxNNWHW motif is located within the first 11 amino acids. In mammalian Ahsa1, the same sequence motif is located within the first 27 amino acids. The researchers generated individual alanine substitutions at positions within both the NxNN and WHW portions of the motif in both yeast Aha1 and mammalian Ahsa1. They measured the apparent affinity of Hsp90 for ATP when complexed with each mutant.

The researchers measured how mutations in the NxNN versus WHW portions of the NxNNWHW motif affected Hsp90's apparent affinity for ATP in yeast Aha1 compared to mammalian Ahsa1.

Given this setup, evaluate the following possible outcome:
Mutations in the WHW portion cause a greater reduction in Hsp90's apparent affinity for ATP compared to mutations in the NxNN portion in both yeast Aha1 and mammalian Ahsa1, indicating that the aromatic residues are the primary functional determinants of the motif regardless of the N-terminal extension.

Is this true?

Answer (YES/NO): NO